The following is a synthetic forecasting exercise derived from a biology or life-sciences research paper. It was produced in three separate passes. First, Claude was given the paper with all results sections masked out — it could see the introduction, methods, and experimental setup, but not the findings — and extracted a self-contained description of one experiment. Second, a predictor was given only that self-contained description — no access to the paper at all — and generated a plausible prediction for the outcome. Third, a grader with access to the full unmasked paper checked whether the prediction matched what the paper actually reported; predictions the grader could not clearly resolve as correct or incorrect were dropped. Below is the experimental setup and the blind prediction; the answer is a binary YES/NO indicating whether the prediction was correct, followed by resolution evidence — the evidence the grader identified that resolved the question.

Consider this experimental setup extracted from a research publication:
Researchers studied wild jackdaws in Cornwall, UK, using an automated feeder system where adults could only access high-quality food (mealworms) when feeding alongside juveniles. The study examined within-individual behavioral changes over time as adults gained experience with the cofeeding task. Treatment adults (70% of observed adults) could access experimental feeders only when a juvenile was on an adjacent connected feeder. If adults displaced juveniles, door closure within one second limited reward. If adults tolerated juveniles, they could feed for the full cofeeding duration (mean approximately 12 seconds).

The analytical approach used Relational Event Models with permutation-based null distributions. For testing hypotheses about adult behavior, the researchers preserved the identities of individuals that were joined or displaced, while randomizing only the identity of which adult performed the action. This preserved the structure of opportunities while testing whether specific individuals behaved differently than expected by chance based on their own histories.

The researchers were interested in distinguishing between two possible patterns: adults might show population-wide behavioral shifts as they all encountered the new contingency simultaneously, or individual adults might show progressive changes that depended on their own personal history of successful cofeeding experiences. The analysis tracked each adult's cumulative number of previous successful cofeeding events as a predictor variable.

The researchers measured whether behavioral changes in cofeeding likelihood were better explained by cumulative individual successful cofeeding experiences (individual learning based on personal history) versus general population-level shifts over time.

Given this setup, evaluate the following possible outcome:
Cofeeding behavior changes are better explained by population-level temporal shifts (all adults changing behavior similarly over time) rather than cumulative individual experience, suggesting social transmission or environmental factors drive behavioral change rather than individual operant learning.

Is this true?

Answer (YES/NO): NO